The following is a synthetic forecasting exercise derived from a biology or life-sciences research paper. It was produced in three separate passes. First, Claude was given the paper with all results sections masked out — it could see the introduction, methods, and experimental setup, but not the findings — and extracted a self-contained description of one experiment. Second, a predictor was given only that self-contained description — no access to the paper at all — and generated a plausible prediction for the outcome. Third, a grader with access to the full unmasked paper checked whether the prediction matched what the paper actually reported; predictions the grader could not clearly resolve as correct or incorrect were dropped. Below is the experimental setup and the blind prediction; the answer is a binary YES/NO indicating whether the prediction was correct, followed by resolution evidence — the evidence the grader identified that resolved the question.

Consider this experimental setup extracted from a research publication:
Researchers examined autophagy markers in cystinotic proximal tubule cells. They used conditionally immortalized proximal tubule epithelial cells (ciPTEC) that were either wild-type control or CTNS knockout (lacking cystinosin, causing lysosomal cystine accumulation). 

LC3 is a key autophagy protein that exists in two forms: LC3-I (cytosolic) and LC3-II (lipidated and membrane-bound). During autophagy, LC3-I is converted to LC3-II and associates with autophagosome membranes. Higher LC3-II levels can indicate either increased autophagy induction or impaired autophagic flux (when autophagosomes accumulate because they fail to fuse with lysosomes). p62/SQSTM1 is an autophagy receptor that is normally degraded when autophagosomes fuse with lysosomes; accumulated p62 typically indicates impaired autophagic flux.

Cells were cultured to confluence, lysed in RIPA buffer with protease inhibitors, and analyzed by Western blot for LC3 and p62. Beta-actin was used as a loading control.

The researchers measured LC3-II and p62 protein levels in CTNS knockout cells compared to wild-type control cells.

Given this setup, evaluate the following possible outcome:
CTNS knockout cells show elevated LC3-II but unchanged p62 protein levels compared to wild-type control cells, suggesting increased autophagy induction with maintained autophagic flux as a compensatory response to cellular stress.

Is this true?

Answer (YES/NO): NO